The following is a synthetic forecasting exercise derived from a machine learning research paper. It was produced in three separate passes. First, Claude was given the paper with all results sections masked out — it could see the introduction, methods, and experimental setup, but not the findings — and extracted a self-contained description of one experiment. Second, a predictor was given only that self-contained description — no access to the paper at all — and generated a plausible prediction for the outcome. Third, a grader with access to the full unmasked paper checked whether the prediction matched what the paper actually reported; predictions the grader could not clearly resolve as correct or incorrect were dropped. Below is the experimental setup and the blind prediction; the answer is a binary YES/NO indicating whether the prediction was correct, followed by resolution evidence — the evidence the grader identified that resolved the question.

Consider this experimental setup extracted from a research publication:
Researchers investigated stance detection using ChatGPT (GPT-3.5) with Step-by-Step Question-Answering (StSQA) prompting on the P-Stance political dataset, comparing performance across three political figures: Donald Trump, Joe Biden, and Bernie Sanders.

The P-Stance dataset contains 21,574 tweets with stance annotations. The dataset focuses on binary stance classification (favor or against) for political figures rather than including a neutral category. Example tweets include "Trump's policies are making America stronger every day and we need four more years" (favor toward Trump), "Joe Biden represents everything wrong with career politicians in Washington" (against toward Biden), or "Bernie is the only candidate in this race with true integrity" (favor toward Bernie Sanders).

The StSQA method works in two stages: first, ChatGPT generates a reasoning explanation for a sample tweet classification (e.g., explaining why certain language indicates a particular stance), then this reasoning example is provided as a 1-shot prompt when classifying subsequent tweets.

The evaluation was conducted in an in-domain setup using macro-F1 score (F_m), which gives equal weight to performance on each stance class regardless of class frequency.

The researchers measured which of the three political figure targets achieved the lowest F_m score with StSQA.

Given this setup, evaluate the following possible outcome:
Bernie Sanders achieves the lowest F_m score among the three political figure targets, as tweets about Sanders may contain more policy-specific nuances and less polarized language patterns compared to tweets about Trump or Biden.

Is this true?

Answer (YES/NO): YES